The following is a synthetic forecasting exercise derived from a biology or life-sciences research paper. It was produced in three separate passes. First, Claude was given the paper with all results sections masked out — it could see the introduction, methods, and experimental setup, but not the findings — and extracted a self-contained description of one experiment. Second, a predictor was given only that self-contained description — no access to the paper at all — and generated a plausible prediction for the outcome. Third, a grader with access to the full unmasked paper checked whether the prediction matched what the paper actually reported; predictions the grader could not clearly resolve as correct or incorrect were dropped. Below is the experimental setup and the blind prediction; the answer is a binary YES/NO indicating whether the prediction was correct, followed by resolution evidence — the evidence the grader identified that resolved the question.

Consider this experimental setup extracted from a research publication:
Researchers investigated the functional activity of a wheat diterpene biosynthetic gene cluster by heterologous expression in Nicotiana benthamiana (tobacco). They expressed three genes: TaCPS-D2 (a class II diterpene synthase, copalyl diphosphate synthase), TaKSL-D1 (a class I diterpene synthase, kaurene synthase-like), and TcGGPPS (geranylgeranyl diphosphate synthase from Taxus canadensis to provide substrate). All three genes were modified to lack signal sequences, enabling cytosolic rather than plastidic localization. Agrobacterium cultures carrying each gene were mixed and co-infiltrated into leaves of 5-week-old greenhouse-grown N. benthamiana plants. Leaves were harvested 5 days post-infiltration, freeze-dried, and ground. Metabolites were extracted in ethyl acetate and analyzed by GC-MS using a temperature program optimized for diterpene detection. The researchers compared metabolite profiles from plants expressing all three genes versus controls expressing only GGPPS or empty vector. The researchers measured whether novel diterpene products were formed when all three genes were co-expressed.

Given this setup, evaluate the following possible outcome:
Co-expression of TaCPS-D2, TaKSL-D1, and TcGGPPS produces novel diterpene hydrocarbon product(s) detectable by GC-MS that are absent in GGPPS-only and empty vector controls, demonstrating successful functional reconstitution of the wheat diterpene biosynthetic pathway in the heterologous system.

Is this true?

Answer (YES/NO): YES